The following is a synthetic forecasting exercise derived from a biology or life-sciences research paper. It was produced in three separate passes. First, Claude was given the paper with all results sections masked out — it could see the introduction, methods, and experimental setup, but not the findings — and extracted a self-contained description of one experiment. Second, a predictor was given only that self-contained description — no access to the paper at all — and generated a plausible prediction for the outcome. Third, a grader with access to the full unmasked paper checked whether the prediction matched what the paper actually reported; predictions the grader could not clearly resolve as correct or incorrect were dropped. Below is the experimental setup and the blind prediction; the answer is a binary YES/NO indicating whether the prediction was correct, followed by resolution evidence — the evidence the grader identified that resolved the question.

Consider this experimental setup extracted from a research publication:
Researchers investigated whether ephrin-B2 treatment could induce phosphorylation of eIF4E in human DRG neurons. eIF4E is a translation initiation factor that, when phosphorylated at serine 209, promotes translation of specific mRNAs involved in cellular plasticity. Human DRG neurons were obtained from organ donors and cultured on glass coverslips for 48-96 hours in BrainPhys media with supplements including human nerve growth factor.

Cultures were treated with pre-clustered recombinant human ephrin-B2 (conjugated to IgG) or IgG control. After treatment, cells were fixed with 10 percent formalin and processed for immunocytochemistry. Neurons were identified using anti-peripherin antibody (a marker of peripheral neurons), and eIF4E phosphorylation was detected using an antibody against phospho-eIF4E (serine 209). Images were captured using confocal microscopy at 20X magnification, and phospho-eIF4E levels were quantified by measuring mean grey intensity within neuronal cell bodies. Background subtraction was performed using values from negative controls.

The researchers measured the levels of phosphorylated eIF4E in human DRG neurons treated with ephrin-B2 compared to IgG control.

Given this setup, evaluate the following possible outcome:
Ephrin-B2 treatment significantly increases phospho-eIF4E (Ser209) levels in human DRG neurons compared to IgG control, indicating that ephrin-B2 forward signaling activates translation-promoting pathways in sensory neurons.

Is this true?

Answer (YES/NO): YES